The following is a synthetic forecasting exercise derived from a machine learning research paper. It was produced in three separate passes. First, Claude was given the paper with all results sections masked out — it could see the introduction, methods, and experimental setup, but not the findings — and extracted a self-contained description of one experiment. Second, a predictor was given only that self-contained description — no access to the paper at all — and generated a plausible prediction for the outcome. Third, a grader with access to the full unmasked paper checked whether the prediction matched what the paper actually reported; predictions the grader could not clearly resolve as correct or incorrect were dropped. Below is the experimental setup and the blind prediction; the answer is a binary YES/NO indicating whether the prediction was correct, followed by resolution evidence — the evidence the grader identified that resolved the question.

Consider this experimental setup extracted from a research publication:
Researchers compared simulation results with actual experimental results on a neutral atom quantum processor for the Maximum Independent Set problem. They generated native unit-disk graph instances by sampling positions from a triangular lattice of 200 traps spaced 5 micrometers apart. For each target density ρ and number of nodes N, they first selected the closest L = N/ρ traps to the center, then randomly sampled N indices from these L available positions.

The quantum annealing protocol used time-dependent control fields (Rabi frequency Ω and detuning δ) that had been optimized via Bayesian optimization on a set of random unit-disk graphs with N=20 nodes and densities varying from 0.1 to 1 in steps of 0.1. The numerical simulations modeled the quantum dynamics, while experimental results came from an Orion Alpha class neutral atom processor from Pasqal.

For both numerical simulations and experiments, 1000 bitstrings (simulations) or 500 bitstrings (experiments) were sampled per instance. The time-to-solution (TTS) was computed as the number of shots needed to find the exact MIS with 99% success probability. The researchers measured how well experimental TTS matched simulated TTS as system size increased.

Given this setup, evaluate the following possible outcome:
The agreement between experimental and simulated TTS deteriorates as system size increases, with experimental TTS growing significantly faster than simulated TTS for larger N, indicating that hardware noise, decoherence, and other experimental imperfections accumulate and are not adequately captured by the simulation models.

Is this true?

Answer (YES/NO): YES